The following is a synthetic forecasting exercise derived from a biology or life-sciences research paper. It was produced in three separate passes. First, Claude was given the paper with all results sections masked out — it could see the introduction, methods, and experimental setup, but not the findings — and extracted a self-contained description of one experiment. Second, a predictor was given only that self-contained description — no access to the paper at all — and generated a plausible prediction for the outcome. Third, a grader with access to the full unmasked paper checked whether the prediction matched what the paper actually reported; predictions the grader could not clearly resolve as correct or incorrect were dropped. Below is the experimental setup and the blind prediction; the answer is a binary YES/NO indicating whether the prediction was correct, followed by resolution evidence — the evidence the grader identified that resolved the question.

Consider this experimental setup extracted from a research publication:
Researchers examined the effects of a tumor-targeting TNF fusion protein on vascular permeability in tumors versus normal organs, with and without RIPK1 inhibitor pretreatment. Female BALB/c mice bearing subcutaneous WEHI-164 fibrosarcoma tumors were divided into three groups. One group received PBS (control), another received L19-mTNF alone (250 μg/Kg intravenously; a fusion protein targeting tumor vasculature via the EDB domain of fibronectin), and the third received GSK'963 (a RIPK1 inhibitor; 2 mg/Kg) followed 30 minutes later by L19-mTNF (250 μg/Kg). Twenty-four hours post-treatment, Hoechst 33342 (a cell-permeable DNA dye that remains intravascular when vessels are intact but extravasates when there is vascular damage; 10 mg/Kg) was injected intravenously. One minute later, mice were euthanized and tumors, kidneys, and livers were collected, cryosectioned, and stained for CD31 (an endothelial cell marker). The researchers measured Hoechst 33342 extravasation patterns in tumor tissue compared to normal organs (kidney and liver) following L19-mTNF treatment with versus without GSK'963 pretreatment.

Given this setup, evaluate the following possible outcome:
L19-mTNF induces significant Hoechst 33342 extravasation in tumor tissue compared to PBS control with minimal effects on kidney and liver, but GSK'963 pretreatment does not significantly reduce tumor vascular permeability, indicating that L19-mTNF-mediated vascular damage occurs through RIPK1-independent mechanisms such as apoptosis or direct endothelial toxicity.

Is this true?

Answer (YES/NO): NO